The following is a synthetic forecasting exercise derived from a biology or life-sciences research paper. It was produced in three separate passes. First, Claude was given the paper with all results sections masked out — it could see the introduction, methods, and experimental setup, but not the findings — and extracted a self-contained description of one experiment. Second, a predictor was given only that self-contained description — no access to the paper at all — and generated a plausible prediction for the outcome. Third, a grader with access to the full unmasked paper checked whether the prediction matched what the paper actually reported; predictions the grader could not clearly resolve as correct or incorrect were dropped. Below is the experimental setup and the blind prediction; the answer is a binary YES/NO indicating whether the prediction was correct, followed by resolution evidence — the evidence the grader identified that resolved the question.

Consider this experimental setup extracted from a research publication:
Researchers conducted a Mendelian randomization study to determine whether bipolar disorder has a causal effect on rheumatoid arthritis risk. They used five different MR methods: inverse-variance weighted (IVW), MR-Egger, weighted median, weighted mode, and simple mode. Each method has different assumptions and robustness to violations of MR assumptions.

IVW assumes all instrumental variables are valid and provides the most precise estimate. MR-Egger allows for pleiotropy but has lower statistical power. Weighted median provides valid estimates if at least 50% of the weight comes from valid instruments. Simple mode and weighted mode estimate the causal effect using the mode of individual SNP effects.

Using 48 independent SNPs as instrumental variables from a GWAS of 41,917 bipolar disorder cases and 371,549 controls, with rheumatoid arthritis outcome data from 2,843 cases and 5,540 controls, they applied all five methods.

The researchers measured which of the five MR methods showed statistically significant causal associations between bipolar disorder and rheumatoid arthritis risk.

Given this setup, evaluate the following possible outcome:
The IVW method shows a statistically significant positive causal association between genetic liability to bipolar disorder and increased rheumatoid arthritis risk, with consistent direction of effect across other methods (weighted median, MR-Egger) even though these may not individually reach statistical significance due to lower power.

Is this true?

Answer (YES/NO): NO